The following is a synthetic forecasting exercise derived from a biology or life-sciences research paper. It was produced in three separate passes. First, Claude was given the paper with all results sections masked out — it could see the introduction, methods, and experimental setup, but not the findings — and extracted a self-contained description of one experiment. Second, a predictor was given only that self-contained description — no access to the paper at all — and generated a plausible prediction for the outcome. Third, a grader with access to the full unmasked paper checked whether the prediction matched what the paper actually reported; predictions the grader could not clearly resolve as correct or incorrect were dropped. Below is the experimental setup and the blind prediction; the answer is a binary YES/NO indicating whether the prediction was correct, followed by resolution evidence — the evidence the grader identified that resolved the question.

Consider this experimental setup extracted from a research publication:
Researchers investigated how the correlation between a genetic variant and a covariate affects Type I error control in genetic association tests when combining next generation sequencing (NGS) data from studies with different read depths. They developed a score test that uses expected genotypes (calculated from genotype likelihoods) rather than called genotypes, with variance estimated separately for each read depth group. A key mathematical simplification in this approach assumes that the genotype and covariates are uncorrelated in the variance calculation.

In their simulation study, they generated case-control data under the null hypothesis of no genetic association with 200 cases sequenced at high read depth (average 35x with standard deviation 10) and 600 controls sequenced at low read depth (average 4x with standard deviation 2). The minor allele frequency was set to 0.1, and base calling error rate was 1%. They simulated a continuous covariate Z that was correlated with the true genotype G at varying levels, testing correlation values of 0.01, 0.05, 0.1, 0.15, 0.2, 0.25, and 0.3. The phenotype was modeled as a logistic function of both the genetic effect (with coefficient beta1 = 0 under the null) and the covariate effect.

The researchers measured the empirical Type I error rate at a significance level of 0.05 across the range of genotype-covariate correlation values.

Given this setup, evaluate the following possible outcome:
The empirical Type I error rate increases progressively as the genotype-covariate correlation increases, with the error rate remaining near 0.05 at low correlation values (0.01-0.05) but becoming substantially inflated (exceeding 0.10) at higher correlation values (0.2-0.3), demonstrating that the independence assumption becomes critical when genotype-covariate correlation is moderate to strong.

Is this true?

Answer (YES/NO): NO